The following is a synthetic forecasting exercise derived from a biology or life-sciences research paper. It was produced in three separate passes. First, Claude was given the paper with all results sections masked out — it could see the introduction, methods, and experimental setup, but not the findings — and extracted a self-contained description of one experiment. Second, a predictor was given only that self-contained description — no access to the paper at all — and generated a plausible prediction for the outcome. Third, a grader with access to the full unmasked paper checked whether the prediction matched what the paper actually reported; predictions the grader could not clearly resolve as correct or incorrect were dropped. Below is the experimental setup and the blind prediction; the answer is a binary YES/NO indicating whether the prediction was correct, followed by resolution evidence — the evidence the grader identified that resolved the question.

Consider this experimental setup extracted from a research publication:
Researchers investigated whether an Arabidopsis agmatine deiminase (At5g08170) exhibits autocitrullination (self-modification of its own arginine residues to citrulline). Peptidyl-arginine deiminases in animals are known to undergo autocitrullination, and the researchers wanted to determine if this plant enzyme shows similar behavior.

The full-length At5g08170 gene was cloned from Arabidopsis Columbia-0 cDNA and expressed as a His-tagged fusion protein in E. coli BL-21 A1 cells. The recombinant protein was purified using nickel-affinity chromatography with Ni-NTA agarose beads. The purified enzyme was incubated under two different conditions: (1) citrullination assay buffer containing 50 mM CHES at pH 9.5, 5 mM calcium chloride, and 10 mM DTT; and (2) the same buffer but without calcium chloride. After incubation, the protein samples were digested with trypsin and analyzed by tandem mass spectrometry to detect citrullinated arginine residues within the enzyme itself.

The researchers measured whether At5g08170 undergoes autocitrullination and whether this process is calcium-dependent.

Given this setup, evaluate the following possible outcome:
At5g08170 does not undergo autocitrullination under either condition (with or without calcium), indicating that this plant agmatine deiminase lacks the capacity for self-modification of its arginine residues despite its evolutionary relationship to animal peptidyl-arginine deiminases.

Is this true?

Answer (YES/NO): NO